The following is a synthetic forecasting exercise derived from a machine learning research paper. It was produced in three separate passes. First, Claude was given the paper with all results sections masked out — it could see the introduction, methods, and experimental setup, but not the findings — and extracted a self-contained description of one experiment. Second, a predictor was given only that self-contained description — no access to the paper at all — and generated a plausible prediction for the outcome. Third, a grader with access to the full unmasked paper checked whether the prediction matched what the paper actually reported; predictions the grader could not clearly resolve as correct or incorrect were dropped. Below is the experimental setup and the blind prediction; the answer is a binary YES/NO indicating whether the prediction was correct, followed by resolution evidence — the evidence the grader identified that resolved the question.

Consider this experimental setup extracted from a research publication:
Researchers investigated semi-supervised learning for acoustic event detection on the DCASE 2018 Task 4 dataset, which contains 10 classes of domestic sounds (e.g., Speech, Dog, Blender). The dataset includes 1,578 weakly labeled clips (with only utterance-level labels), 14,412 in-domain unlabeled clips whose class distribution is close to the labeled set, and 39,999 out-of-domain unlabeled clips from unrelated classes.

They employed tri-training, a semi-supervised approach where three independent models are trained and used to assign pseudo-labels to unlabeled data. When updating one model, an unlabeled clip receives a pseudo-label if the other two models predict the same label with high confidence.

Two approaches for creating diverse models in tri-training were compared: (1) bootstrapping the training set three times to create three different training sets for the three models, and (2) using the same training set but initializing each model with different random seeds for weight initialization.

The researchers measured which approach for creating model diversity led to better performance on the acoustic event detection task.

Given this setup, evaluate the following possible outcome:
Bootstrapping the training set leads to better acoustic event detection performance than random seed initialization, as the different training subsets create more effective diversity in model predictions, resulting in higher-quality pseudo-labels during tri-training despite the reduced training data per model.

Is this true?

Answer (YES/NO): NO